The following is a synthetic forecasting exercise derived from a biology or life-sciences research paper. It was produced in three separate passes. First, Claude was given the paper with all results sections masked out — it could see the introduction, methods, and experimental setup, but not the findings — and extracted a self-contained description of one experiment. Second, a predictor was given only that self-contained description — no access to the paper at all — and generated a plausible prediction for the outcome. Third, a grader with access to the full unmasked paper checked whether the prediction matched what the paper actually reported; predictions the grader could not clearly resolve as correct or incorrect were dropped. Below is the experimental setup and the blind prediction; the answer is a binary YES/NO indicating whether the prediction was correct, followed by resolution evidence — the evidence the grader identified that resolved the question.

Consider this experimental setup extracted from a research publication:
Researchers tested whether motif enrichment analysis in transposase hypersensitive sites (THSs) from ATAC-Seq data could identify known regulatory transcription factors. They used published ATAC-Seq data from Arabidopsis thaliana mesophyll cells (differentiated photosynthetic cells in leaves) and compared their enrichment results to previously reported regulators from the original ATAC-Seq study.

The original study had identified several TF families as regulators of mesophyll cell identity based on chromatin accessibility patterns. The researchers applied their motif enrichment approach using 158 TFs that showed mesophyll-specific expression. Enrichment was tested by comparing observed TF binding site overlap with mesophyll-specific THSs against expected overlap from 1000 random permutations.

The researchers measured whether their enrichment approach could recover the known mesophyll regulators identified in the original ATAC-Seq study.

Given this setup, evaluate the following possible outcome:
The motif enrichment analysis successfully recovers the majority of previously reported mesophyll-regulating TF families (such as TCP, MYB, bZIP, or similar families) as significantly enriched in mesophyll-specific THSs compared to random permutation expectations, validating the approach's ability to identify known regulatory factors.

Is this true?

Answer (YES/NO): YES